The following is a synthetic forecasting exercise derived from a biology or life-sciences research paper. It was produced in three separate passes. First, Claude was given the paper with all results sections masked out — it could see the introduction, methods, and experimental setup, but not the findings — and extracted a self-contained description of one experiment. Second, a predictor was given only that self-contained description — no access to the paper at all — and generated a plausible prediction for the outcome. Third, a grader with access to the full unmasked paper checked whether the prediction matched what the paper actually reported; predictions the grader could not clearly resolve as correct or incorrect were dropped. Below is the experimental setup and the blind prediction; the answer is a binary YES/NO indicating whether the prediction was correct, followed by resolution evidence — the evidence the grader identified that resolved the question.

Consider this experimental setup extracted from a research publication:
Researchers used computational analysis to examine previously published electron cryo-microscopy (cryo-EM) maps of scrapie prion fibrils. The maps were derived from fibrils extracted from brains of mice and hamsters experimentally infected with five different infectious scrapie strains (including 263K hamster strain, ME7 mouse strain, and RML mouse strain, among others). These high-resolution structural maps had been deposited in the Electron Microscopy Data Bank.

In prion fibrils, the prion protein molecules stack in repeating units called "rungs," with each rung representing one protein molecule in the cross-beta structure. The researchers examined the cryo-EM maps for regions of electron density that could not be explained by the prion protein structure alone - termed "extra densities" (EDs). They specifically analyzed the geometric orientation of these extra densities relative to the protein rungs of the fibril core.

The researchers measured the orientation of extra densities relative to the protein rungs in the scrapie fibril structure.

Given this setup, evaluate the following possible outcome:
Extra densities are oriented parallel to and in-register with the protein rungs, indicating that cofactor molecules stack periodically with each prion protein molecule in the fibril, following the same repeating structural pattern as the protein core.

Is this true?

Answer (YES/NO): NO